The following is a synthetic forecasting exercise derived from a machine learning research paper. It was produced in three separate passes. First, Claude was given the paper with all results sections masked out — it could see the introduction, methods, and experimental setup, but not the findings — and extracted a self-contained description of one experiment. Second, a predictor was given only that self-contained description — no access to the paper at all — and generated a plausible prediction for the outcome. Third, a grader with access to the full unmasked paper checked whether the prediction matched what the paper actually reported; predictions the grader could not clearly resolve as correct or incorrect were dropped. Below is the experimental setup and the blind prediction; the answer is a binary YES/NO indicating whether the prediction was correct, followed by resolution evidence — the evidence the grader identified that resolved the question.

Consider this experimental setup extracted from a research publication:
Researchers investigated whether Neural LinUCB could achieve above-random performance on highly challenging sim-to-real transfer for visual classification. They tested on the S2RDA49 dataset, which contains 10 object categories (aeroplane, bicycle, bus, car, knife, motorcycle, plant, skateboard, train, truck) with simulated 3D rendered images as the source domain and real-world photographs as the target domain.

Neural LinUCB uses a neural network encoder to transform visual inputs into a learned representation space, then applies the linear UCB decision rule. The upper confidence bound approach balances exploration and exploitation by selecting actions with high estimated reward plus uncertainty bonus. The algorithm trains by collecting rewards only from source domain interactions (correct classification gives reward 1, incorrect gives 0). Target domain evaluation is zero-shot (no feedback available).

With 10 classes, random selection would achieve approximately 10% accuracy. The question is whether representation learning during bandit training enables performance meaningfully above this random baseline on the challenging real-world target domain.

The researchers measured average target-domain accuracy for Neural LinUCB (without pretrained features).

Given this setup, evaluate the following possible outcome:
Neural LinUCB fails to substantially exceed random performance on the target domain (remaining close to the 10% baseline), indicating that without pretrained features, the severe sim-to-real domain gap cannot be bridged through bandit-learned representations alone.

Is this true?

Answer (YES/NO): YES